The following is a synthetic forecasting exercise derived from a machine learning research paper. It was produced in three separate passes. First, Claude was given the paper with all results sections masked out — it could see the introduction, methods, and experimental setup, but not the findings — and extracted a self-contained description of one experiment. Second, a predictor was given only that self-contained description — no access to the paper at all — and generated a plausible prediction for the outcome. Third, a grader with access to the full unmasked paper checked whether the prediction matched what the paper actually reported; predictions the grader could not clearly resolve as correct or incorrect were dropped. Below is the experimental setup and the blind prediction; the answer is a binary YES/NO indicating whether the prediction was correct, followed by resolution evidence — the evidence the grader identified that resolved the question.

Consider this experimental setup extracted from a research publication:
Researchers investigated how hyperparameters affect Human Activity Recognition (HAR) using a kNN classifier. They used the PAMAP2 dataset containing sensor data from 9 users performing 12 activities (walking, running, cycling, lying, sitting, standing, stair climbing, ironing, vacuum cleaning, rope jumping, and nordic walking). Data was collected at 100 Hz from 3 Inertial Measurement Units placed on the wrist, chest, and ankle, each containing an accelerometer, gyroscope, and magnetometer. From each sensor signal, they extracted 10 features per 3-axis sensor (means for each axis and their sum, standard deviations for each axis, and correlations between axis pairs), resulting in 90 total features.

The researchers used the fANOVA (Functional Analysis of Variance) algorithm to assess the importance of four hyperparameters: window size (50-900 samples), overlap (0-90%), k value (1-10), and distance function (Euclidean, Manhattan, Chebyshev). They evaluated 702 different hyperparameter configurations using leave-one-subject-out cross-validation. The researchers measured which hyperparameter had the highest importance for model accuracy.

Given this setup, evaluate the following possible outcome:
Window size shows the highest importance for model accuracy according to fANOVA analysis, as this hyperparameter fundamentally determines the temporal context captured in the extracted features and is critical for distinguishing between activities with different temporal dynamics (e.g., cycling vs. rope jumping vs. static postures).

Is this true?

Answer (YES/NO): NO